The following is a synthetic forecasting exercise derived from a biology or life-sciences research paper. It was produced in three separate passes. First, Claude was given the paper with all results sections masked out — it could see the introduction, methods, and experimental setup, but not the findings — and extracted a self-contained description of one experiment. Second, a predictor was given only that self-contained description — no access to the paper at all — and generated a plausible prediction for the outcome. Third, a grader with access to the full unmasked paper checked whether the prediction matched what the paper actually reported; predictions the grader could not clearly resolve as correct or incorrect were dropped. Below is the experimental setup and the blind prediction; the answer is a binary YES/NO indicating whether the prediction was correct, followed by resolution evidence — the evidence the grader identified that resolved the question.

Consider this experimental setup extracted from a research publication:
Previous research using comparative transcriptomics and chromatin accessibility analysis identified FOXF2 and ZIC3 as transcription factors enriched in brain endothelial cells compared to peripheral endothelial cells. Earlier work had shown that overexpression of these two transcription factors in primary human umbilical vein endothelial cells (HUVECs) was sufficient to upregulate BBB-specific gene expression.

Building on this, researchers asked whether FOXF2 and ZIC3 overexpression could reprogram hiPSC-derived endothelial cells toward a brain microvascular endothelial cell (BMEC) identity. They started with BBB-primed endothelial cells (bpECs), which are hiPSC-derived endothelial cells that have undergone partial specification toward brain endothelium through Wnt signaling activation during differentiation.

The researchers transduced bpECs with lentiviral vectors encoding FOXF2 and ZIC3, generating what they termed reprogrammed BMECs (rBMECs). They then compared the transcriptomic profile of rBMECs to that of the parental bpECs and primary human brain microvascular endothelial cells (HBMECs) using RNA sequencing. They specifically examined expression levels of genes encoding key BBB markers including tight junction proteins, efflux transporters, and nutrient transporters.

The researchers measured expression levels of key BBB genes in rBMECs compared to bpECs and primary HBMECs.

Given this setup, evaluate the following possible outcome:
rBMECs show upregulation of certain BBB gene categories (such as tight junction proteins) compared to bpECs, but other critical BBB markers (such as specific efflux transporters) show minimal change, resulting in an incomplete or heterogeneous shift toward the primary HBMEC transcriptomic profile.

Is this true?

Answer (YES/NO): NO